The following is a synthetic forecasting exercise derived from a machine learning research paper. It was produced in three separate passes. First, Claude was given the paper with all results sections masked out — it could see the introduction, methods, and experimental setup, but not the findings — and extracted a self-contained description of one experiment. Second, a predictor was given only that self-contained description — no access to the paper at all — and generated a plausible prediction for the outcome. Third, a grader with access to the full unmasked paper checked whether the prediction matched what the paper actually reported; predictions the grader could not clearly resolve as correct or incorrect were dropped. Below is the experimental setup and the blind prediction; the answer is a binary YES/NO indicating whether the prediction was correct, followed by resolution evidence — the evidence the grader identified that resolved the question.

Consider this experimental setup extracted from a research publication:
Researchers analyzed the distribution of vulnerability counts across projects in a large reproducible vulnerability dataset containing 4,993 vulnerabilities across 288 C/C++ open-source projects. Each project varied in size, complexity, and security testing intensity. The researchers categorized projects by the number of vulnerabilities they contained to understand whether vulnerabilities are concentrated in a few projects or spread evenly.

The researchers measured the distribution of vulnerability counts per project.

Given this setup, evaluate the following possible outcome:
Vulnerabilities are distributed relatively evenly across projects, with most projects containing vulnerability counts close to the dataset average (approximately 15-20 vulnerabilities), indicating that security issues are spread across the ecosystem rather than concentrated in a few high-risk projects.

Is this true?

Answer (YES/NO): NO